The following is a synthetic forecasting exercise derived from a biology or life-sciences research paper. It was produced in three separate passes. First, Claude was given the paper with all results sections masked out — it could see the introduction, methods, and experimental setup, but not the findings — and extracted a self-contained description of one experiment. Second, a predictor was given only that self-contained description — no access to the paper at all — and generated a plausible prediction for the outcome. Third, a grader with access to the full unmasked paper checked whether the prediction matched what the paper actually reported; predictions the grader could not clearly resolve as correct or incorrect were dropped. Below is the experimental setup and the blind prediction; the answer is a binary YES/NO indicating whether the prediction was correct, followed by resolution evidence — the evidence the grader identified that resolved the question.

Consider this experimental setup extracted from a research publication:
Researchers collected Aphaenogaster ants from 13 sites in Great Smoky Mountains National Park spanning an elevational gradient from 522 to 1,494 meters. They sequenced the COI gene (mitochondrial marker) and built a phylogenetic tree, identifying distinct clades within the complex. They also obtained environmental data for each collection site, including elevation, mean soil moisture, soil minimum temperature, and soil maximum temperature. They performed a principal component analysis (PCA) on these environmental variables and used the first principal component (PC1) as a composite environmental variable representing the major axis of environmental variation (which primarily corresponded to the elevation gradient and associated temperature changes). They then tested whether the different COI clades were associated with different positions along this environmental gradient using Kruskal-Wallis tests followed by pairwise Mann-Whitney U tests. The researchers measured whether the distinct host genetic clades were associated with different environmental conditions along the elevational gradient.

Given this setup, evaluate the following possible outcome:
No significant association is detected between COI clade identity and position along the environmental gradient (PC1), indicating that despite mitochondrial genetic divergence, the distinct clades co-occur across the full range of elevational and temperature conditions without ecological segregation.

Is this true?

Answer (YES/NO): NO